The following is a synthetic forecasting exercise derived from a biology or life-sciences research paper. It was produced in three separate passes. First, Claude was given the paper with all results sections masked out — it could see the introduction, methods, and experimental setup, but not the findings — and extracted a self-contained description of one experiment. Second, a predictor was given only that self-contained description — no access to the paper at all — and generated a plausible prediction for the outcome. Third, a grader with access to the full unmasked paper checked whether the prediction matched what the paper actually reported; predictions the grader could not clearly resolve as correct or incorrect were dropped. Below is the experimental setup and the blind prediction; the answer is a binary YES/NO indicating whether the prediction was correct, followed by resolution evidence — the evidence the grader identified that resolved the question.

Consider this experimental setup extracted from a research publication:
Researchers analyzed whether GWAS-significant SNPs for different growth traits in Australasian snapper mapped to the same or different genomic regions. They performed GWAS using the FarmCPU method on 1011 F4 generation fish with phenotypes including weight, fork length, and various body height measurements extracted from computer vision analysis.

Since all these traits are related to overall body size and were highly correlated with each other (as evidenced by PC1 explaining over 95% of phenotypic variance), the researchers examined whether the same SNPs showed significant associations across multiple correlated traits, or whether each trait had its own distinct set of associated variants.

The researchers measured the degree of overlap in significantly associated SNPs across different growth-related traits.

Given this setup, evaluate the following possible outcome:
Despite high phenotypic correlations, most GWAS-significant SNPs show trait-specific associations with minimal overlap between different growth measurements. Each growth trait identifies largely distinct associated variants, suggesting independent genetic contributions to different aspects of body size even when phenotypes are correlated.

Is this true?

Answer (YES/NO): YES